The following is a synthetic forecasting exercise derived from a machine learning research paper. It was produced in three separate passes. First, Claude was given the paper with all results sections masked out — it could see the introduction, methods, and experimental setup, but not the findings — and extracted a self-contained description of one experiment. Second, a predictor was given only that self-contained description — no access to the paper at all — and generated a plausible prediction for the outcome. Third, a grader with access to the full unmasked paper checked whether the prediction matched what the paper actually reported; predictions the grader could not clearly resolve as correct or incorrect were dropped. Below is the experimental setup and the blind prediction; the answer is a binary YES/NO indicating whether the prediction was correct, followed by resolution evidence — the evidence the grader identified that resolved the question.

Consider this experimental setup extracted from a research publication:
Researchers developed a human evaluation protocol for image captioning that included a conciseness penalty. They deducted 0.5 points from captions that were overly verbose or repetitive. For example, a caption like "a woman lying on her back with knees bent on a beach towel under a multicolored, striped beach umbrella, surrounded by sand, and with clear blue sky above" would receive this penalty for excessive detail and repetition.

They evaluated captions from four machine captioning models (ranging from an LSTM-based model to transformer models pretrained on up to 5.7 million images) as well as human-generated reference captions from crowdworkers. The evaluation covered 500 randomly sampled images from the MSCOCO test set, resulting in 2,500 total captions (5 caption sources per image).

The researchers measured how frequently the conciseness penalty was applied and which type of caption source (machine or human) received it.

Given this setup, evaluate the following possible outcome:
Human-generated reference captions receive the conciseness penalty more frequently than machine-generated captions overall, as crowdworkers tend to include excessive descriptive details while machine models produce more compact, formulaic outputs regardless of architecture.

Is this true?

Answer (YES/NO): YES